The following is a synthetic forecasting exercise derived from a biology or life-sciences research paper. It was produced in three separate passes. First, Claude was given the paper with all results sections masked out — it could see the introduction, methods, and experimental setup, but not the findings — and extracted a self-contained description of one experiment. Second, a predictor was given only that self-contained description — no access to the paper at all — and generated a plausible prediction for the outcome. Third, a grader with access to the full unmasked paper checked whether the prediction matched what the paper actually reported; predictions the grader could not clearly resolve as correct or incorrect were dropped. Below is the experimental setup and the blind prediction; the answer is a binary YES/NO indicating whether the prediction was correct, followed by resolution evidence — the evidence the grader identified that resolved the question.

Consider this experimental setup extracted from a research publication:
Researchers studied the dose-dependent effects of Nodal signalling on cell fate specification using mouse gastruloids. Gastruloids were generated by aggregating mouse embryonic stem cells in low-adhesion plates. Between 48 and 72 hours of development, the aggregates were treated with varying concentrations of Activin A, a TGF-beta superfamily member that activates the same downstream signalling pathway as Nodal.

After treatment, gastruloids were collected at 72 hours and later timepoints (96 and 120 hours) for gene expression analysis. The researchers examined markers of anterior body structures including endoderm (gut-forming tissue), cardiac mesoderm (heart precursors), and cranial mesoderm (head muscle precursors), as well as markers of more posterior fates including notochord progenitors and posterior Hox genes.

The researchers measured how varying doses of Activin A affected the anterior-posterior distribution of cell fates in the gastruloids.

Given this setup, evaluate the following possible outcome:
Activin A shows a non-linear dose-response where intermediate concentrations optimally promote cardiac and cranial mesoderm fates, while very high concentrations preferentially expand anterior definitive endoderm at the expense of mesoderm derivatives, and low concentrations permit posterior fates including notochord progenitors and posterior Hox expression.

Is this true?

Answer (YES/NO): NO